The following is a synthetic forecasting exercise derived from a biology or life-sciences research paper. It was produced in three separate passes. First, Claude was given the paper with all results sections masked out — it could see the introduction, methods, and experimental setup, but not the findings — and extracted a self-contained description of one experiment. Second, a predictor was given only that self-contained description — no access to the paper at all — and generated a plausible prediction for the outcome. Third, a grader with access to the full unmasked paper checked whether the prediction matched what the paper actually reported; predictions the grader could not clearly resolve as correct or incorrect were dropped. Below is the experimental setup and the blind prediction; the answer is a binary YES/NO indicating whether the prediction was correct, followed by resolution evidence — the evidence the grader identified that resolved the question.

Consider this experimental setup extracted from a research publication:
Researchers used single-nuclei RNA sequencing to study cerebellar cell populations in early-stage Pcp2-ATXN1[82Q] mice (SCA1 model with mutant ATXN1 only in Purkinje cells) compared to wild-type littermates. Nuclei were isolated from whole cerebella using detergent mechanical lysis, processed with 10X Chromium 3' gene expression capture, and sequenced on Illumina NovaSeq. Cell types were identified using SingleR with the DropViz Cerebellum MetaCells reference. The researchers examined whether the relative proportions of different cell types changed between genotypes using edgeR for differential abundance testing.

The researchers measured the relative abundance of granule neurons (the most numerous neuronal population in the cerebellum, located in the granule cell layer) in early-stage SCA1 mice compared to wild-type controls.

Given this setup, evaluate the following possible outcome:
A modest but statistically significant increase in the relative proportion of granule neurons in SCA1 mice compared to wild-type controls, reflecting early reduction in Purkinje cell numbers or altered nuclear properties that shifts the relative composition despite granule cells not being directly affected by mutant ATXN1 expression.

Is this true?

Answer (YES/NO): NO